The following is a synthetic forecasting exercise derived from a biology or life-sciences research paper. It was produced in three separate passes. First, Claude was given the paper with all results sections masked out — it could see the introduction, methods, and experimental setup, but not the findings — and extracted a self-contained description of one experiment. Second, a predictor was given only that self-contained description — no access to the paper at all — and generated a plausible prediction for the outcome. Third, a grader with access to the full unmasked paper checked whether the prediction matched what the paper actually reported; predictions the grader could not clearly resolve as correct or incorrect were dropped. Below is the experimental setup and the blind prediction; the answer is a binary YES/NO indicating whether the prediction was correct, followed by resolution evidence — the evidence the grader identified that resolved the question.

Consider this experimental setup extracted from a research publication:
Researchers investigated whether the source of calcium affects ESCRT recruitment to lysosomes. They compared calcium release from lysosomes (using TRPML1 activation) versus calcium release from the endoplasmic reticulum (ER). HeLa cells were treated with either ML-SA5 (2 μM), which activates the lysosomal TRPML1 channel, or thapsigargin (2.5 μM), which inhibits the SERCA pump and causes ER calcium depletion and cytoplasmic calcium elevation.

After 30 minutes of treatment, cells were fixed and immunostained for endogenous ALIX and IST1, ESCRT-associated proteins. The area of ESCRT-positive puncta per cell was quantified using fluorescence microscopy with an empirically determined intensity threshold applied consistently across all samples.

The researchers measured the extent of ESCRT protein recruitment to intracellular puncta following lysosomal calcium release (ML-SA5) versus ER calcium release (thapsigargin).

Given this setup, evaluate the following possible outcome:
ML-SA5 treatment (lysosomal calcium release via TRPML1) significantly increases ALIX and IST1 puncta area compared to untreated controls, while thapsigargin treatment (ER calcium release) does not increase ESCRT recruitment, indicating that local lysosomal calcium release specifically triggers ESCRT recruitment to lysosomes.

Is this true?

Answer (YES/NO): YES